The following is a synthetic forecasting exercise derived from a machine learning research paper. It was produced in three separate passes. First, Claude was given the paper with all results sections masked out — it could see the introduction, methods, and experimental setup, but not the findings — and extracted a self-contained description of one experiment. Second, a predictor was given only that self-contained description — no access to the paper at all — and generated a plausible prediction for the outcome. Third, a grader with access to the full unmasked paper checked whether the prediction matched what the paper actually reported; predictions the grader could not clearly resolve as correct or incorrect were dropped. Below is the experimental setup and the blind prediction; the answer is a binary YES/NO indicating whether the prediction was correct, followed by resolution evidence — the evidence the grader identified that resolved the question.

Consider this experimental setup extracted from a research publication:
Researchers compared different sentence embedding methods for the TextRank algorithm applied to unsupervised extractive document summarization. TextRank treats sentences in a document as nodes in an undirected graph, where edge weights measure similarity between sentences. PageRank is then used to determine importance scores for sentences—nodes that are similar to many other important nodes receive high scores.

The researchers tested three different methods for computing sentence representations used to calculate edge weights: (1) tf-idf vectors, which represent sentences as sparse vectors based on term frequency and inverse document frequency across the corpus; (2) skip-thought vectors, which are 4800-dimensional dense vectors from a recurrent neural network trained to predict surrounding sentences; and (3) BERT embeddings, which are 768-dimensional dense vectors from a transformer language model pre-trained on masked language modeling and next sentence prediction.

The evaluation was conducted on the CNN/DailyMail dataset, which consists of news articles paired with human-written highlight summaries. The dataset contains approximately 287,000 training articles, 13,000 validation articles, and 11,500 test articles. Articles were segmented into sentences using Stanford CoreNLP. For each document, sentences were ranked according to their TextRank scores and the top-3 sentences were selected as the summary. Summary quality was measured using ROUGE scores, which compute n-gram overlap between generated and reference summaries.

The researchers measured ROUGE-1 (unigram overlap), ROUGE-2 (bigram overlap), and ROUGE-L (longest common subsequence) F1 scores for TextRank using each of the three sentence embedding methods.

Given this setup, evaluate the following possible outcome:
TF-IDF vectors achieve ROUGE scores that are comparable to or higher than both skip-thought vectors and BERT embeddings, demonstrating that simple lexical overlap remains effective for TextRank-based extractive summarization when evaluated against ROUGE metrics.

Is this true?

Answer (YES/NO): YES